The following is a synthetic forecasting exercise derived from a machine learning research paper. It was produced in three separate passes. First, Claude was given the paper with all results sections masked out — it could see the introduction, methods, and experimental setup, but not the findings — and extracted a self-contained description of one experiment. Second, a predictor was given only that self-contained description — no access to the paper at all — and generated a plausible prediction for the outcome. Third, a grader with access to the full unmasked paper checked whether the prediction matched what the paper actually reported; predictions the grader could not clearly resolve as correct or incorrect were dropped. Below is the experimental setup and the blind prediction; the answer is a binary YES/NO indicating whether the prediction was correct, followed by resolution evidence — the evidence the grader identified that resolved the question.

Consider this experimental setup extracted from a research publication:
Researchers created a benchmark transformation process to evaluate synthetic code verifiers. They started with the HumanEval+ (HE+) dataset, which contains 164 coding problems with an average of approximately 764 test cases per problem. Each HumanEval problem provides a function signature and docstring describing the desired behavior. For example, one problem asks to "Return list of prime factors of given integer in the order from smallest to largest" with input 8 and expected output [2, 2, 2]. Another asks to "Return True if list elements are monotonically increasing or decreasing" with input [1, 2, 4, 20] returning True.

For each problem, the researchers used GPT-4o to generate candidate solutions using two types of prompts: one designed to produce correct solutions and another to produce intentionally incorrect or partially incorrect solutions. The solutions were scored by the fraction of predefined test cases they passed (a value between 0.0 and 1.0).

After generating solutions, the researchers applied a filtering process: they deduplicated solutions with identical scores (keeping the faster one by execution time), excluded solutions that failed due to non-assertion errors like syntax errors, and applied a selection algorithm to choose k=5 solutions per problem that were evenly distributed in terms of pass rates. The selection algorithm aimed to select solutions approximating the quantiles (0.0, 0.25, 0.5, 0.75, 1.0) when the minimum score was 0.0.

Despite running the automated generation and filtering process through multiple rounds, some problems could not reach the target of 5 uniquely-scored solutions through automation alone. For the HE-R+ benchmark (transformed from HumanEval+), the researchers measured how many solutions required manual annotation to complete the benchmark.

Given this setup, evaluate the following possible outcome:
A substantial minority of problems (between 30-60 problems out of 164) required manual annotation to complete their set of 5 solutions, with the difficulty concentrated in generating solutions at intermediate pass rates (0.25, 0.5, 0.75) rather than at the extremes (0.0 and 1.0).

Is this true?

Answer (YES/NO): NO